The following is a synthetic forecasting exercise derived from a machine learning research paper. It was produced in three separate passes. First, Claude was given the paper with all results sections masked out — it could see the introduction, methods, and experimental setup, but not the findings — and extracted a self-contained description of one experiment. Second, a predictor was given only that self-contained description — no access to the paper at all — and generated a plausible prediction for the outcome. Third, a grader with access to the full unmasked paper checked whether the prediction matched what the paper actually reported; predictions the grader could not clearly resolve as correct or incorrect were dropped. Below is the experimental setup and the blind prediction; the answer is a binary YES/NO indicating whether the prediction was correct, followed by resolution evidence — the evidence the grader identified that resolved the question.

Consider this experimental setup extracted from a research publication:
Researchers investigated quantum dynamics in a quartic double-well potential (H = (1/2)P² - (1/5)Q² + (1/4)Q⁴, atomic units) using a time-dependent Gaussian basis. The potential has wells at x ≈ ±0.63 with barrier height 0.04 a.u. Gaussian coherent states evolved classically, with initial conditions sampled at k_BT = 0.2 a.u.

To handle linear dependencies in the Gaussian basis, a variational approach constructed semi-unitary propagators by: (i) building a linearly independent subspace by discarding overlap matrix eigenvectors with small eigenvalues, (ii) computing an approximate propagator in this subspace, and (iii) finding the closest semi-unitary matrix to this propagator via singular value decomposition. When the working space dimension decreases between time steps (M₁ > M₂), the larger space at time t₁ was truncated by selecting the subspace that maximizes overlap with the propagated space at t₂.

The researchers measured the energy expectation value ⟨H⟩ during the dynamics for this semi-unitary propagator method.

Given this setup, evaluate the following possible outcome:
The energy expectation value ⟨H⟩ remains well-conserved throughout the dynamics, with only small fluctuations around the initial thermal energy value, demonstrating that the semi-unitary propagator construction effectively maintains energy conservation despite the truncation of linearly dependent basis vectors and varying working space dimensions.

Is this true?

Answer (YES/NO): NO